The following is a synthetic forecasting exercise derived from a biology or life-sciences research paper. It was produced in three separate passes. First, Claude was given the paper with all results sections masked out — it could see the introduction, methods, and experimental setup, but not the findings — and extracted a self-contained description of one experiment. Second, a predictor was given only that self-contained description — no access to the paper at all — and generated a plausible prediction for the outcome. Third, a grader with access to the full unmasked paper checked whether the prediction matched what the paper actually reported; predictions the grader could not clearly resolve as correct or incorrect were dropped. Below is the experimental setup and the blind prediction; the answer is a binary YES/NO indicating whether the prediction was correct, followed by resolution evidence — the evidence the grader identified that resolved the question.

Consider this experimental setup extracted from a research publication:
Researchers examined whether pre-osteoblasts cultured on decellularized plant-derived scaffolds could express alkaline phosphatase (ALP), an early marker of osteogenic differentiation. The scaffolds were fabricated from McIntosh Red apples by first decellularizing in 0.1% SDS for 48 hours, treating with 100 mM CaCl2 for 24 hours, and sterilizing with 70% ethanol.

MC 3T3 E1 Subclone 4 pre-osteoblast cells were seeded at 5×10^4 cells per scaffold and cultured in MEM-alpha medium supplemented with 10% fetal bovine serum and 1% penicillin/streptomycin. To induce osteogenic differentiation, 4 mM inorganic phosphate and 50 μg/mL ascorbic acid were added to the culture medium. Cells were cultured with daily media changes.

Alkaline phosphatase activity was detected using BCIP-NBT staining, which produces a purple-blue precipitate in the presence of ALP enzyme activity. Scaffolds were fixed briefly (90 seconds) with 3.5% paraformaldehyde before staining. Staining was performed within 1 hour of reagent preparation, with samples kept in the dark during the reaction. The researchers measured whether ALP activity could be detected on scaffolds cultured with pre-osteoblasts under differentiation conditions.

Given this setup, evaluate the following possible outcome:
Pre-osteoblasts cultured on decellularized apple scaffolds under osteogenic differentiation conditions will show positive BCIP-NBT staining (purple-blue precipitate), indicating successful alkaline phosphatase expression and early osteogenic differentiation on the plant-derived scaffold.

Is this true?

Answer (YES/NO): YES